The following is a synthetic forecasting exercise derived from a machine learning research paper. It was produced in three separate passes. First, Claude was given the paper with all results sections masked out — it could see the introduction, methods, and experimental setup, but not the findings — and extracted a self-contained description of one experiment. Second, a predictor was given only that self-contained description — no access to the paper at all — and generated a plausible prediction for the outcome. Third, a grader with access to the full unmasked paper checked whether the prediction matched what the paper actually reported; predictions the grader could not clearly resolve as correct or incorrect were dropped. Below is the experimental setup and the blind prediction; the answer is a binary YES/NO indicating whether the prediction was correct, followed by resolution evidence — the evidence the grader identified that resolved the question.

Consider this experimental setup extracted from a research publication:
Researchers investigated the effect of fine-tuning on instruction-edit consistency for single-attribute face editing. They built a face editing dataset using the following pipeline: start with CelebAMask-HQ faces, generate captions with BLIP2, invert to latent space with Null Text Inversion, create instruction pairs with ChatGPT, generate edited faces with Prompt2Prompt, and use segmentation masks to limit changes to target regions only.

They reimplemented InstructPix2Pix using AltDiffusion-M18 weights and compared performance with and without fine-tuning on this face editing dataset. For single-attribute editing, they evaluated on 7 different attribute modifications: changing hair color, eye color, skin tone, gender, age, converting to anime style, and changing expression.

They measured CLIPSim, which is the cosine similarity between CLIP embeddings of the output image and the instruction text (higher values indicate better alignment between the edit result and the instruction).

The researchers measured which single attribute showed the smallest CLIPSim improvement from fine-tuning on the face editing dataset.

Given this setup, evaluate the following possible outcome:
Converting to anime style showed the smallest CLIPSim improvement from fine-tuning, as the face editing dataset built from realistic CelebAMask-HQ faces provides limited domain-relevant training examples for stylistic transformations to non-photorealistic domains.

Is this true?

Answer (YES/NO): YES